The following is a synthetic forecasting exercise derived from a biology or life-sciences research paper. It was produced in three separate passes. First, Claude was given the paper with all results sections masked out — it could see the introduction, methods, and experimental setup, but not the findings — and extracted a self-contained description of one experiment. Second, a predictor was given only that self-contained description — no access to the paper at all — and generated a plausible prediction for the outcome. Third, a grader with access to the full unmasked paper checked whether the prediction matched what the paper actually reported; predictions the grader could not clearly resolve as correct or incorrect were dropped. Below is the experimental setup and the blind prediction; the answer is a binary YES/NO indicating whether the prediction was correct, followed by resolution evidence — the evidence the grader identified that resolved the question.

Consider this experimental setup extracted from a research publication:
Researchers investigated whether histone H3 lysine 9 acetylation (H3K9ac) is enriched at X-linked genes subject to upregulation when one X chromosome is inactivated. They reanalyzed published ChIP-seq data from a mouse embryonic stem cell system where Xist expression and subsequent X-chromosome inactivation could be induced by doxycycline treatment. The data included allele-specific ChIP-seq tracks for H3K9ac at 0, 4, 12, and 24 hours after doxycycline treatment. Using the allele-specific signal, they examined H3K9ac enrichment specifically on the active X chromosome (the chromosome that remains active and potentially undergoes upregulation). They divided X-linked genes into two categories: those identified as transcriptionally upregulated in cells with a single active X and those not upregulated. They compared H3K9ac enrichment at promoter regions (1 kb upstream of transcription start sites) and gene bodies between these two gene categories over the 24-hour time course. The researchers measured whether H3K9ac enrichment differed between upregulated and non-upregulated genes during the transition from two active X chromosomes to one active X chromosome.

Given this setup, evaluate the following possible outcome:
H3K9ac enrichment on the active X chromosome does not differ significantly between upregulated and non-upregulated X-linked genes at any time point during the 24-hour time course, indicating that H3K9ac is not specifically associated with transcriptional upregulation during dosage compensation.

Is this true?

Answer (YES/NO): NO